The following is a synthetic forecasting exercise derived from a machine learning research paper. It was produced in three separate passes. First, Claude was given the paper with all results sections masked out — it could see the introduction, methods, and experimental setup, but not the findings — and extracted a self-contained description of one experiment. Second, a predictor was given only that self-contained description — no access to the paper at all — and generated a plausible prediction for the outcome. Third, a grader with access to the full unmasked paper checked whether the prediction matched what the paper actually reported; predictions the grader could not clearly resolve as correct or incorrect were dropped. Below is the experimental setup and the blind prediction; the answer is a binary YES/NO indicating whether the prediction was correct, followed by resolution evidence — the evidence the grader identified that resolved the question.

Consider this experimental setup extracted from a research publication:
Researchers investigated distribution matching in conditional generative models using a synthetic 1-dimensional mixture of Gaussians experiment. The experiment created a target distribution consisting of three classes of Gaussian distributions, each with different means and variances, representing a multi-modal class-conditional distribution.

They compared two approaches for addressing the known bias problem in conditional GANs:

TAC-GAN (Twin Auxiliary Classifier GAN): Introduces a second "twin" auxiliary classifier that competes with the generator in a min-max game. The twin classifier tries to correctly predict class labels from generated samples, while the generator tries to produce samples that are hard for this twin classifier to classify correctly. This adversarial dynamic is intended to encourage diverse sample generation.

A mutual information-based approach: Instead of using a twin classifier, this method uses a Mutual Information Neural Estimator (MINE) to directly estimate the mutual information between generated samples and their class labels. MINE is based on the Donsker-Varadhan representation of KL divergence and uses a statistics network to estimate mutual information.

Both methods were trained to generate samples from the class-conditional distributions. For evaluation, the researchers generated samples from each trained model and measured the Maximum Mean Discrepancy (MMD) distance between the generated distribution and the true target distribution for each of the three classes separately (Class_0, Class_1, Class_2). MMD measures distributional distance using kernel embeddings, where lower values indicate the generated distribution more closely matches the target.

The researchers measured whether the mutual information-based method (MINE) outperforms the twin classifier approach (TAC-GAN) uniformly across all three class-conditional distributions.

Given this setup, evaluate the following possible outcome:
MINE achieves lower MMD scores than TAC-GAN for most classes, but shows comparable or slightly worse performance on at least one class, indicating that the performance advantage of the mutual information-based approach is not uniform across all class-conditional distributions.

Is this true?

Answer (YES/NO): YES